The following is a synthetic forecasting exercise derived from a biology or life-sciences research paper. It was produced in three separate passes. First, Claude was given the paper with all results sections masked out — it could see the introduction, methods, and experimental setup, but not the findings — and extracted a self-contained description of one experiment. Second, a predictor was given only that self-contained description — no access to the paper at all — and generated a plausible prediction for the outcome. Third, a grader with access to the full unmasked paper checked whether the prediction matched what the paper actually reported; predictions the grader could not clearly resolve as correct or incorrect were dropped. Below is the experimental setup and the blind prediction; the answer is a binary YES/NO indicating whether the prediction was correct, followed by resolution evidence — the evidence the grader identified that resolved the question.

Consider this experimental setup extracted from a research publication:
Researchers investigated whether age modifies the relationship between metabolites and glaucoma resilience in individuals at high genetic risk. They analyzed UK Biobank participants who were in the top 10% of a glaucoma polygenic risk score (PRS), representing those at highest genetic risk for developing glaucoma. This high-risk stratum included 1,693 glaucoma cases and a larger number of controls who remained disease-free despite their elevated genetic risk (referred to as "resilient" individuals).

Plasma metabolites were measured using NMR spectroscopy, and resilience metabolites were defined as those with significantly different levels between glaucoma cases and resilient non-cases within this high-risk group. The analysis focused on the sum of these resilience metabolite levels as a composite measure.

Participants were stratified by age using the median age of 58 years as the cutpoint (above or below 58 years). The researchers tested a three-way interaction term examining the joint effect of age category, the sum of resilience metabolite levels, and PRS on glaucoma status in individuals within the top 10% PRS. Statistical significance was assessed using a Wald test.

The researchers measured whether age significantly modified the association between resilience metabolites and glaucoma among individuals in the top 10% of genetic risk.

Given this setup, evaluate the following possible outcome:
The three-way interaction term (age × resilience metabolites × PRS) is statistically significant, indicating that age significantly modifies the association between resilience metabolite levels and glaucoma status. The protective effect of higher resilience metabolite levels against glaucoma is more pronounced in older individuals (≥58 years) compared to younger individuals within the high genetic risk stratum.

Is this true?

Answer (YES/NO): NO